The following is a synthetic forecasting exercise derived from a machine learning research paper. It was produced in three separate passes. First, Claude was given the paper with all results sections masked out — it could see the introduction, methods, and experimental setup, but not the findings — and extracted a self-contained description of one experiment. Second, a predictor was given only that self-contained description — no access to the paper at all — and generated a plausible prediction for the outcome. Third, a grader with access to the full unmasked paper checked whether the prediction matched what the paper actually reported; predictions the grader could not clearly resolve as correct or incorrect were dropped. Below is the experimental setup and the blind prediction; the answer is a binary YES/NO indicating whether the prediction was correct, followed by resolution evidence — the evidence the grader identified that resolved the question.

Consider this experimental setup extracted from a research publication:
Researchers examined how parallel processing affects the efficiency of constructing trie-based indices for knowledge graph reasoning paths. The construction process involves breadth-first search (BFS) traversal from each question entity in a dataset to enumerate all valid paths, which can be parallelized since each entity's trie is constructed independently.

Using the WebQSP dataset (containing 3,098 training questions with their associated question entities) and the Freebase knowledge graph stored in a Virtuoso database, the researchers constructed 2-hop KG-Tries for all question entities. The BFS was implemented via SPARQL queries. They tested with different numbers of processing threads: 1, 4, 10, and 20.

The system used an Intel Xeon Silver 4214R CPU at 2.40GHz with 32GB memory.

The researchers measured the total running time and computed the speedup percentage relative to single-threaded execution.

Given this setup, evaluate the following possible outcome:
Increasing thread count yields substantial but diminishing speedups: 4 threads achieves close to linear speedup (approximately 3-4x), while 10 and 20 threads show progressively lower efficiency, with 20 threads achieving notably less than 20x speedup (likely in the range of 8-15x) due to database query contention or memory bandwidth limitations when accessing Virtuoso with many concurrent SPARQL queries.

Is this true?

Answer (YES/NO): NO